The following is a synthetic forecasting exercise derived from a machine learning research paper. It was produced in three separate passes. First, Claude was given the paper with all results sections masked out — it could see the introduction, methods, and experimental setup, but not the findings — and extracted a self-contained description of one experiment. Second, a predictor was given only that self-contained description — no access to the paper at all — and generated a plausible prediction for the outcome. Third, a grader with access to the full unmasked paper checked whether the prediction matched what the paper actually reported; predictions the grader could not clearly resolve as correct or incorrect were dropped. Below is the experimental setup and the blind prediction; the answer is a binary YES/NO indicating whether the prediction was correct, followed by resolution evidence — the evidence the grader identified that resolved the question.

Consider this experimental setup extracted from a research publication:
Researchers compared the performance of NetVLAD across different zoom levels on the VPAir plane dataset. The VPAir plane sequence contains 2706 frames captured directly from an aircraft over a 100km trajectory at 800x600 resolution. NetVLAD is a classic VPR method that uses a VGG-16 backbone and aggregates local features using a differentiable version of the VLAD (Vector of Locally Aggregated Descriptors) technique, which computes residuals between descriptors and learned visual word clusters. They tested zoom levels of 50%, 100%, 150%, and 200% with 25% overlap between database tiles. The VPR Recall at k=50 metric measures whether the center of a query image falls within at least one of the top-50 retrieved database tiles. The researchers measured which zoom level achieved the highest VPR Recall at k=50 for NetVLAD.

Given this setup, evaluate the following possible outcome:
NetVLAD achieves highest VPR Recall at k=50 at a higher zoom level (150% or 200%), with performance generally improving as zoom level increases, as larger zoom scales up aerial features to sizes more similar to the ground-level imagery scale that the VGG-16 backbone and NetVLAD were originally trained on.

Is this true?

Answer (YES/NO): NO